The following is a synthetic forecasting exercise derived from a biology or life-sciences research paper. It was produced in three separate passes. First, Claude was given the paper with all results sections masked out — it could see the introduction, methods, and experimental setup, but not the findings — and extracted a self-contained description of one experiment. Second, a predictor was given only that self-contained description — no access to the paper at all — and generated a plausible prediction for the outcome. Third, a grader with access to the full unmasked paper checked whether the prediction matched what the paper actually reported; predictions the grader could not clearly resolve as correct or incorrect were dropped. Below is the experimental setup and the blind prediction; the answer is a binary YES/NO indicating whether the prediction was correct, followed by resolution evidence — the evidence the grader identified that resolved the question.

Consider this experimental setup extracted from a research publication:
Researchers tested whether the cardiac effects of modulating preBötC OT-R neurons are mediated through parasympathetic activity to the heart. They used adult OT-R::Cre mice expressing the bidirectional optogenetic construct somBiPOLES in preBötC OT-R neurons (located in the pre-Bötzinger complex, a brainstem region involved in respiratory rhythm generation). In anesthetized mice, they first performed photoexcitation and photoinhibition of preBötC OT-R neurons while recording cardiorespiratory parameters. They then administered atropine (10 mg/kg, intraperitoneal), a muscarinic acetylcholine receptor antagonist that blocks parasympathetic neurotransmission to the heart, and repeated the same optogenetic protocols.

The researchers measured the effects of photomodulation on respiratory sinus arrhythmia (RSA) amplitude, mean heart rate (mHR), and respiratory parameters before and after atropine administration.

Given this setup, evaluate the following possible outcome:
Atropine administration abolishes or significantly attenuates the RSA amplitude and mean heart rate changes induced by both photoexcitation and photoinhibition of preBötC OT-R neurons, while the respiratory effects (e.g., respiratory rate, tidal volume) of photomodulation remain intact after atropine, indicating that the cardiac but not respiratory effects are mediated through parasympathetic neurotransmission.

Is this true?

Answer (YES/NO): YES